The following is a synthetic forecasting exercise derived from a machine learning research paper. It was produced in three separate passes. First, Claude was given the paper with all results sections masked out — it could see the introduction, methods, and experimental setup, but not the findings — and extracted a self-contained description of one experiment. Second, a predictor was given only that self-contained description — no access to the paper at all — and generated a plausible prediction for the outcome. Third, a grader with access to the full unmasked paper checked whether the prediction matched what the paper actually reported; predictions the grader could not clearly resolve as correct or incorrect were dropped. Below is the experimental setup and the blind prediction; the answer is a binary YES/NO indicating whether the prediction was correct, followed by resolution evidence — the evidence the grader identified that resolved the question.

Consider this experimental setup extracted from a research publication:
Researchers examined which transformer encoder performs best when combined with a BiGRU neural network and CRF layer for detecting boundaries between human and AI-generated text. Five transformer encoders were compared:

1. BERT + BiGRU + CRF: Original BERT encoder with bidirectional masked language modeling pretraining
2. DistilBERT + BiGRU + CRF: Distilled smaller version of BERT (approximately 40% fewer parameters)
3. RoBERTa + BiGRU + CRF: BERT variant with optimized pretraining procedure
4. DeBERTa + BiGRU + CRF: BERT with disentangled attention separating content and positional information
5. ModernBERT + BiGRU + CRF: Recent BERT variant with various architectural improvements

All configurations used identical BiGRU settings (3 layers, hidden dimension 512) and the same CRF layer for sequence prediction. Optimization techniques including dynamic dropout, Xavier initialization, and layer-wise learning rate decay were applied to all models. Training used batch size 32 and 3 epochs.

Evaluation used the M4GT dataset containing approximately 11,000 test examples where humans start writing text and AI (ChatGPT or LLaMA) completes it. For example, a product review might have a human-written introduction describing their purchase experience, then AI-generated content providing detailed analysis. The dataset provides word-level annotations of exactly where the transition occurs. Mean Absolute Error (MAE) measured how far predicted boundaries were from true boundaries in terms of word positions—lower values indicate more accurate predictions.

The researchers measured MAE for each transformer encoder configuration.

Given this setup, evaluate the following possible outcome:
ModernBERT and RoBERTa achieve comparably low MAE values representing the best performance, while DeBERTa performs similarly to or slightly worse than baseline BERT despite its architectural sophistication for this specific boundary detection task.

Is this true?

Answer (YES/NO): NO